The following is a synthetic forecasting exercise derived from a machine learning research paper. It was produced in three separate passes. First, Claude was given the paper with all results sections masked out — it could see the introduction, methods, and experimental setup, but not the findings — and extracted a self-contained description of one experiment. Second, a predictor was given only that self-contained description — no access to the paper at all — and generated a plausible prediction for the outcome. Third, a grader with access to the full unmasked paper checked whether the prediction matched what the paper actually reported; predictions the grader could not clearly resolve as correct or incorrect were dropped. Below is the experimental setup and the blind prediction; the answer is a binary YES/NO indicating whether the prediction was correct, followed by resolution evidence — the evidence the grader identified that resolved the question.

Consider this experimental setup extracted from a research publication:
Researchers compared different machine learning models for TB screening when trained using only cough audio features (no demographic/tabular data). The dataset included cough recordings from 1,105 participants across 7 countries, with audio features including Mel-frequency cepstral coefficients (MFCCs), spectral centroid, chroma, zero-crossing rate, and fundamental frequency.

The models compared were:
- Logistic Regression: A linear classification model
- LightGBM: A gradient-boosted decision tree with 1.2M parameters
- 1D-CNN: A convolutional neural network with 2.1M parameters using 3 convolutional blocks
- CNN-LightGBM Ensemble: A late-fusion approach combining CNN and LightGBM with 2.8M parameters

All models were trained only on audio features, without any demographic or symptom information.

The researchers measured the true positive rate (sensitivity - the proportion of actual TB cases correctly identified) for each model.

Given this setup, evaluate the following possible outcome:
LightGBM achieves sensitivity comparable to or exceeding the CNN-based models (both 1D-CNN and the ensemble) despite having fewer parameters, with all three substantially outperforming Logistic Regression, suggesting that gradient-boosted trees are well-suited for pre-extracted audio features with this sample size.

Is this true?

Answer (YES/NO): NO